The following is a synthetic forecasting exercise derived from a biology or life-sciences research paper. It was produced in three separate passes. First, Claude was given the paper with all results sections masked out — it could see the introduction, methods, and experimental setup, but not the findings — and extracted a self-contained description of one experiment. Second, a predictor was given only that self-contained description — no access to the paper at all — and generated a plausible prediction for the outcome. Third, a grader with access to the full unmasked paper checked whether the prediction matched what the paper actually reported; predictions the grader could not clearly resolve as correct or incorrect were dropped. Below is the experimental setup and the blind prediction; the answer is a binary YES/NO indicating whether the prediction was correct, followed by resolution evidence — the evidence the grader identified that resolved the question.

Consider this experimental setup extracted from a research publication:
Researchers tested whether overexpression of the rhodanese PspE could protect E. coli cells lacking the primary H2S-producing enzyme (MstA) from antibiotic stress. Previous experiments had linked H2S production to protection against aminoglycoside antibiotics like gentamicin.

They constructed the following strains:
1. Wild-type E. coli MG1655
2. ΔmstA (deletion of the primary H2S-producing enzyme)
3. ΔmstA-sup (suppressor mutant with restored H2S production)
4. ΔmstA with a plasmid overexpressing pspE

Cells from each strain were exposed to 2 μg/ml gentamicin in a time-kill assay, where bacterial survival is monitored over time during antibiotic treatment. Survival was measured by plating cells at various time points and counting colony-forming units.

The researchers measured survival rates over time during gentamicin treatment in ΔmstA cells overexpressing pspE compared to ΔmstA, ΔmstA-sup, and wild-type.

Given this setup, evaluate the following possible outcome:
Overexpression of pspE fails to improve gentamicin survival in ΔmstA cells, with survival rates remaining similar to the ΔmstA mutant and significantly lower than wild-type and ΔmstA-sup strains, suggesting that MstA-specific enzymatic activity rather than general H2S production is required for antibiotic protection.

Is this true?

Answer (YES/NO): NO